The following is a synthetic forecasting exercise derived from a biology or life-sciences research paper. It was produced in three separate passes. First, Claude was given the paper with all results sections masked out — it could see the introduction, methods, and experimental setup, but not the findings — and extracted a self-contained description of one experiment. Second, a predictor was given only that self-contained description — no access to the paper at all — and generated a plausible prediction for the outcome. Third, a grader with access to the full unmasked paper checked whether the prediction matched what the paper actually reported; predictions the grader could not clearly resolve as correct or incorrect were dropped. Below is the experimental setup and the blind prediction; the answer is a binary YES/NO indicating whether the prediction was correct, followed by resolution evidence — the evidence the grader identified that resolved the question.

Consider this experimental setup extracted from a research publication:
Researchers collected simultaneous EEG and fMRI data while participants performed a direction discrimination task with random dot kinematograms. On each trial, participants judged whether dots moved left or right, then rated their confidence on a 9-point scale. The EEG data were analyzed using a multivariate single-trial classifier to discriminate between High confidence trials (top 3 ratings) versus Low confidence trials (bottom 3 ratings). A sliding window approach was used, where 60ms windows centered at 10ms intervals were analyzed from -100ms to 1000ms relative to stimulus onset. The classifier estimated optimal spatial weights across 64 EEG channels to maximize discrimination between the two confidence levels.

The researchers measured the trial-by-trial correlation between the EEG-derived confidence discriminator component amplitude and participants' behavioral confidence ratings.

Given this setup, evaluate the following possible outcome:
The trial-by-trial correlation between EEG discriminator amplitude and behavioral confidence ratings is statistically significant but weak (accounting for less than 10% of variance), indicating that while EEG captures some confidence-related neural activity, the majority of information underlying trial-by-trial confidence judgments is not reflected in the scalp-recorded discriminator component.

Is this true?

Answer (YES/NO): NO